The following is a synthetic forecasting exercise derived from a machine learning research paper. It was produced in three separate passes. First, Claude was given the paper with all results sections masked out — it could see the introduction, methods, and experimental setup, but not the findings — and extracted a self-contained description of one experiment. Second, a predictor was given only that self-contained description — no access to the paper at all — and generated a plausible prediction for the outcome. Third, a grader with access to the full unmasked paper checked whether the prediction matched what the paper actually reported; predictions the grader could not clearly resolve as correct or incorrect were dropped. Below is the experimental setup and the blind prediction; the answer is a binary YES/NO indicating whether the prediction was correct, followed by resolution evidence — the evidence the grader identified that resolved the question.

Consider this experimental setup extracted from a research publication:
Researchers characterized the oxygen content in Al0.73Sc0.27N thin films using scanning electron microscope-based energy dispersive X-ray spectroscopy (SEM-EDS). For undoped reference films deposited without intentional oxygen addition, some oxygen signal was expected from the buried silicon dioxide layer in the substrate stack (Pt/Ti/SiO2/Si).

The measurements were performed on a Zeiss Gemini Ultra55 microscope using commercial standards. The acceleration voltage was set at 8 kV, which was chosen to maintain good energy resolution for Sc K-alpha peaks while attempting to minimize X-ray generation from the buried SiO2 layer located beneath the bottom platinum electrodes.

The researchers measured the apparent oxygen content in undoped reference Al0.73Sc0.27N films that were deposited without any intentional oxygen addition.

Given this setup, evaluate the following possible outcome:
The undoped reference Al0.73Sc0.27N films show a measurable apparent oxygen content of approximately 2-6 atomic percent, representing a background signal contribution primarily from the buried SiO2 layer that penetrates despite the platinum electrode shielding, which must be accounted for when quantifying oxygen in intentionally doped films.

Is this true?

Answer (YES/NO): NO